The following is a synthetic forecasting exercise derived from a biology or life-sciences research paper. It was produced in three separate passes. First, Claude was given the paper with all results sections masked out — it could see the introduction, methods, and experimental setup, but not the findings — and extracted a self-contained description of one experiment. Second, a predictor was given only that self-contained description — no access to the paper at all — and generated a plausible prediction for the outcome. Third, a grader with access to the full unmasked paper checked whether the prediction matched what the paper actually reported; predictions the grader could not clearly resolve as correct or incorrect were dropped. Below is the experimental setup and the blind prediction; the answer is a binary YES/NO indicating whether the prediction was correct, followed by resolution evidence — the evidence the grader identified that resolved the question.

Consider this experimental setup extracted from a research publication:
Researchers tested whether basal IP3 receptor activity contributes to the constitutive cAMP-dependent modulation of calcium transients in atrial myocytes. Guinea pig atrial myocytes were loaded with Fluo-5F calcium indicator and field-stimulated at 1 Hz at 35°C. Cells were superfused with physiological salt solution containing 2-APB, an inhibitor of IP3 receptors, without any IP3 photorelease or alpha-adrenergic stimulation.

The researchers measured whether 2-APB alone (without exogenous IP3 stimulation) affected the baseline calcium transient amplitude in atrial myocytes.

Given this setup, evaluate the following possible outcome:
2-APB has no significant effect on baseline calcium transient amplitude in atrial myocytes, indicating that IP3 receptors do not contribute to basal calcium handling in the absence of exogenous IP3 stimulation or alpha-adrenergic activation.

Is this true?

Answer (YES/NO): YES